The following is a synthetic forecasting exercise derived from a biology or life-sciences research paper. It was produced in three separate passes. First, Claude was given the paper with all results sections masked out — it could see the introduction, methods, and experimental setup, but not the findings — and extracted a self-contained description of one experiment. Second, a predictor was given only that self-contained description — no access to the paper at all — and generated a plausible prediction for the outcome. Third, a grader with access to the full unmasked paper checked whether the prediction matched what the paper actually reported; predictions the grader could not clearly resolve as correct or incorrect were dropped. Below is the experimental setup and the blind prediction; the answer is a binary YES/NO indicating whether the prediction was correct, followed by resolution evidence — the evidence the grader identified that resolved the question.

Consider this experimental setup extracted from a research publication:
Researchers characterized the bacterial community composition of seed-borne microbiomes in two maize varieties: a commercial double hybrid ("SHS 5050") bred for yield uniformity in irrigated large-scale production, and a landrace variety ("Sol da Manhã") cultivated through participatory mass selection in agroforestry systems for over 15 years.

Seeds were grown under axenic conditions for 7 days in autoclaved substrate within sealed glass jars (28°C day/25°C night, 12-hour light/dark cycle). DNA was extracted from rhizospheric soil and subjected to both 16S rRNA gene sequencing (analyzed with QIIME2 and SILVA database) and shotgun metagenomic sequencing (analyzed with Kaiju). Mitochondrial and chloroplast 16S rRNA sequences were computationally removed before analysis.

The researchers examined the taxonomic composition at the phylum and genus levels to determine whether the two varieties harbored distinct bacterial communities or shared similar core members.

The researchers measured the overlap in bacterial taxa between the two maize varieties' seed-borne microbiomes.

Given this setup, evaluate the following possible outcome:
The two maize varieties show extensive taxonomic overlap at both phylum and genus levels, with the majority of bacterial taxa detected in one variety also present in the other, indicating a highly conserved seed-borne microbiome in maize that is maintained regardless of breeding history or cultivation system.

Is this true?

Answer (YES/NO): NO